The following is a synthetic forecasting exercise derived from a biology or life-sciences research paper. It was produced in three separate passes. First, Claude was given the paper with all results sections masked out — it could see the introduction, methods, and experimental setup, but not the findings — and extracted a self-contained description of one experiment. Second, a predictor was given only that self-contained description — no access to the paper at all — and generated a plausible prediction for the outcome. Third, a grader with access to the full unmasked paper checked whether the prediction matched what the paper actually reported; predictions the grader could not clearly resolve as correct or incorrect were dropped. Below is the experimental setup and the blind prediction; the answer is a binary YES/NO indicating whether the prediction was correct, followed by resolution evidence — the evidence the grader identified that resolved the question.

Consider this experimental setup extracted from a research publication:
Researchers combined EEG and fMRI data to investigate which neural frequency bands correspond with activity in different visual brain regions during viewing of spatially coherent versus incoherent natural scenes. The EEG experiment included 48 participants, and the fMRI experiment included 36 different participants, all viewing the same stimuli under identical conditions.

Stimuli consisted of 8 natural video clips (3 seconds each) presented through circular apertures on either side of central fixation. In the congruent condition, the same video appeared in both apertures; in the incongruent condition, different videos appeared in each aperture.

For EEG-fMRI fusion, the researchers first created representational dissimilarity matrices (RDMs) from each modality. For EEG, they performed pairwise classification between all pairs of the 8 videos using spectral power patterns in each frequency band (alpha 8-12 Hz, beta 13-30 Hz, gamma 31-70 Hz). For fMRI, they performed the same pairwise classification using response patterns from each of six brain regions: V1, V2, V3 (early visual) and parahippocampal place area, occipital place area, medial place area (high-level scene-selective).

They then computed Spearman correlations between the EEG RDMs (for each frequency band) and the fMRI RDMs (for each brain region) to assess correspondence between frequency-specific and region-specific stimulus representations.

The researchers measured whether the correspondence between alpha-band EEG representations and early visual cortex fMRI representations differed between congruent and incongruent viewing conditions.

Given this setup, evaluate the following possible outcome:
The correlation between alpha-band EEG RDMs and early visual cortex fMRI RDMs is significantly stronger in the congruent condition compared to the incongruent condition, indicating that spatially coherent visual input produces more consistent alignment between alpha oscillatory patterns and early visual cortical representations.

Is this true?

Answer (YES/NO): YES